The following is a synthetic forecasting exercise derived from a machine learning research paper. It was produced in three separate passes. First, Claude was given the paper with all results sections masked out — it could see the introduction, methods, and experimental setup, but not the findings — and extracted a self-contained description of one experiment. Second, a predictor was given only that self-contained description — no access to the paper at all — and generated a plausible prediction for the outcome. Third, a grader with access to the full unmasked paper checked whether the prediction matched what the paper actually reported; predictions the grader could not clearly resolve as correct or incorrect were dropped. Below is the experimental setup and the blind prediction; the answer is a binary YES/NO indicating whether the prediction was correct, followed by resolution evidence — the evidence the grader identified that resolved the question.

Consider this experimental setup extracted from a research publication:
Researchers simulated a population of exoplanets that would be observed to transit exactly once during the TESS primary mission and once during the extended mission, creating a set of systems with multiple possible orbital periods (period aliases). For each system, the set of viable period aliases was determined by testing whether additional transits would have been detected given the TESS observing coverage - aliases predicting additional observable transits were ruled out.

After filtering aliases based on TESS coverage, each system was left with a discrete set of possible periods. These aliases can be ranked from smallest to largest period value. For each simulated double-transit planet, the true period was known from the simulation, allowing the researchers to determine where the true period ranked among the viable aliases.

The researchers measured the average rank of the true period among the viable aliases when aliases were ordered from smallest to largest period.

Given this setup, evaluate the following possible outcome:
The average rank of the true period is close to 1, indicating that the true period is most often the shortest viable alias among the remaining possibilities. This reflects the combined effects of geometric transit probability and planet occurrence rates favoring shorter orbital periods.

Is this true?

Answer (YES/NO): NO